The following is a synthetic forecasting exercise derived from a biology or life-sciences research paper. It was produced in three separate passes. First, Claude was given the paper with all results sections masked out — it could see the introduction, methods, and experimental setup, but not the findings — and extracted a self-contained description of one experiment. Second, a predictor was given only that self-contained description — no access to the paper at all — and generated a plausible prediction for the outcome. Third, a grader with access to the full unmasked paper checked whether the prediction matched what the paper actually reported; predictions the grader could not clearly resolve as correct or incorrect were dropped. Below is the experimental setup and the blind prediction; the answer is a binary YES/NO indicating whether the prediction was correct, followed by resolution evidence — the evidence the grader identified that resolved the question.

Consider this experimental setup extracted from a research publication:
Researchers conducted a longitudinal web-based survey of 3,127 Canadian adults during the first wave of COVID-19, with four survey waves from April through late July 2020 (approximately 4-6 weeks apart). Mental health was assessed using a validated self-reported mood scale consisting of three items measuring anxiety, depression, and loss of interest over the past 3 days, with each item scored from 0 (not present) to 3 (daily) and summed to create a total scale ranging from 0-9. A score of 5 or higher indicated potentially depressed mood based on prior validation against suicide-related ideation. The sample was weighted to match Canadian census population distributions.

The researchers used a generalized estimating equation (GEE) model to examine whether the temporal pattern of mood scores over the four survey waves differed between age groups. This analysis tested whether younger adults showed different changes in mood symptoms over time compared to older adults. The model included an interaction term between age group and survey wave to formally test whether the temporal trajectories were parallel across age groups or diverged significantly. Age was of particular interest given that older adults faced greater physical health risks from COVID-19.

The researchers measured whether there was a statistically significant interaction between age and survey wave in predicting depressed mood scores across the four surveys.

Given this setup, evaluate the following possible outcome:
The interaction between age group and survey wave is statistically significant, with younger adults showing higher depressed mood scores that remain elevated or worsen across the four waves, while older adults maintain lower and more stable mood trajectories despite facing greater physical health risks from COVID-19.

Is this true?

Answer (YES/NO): NO